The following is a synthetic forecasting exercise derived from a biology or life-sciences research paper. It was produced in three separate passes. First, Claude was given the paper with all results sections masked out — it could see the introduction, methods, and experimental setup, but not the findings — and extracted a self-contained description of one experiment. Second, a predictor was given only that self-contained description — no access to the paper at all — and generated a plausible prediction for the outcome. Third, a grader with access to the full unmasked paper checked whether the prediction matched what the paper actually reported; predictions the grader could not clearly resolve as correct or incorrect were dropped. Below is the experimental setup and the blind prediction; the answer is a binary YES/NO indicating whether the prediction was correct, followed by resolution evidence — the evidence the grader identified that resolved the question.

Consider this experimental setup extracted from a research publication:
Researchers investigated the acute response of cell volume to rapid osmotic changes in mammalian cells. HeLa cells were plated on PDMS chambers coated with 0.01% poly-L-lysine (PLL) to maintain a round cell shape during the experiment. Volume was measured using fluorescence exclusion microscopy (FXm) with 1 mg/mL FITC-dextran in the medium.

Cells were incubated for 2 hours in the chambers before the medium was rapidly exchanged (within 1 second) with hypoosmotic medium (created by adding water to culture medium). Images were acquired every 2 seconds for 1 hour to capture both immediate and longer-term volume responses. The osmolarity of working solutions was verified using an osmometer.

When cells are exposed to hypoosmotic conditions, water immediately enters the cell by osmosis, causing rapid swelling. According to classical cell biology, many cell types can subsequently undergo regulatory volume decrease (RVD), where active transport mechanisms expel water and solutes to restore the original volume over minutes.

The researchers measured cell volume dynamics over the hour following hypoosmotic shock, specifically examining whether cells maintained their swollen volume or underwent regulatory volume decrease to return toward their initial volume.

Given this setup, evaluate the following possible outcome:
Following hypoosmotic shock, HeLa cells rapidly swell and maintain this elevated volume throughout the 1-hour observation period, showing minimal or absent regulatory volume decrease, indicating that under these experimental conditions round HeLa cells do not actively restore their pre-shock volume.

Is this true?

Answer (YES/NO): NO